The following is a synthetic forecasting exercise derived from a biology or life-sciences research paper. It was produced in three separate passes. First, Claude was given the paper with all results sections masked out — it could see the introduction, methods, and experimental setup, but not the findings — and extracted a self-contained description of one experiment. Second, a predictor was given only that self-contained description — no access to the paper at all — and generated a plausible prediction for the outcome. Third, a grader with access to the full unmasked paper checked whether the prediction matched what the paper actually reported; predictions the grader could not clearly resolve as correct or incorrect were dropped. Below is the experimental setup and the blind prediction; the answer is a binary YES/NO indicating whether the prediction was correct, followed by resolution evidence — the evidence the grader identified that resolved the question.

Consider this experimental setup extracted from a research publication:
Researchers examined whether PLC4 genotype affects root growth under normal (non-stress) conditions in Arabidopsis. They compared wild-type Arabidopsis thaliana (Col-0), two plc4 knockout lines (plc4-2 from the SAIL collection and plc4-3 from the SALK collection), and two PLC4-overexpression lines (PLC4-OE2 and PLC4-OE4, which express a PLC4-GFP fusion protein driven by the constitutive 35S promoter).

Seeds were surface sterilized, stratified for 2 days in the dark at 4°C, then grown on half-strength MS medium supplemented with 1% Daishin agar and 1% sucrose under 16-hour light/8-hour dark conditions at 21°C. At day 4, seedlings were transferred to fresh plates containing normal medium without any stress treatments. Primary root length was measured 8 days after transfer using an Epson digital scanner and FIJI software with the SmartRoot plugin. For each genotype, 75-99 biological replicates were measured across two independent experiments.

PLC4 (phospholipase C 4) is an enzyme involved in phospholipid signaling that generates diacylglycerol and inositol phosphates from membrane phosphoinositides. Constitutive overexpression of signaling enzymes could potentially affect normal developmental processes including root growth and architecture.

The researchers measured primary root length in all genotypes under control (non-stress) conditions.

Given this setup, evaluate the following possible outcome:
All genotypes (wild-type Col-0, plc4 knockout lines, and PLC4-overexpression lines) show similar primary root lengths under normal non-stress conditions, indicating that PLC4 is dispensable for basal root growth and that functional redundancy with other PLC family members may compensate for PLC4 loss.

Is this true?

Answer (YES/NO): YES